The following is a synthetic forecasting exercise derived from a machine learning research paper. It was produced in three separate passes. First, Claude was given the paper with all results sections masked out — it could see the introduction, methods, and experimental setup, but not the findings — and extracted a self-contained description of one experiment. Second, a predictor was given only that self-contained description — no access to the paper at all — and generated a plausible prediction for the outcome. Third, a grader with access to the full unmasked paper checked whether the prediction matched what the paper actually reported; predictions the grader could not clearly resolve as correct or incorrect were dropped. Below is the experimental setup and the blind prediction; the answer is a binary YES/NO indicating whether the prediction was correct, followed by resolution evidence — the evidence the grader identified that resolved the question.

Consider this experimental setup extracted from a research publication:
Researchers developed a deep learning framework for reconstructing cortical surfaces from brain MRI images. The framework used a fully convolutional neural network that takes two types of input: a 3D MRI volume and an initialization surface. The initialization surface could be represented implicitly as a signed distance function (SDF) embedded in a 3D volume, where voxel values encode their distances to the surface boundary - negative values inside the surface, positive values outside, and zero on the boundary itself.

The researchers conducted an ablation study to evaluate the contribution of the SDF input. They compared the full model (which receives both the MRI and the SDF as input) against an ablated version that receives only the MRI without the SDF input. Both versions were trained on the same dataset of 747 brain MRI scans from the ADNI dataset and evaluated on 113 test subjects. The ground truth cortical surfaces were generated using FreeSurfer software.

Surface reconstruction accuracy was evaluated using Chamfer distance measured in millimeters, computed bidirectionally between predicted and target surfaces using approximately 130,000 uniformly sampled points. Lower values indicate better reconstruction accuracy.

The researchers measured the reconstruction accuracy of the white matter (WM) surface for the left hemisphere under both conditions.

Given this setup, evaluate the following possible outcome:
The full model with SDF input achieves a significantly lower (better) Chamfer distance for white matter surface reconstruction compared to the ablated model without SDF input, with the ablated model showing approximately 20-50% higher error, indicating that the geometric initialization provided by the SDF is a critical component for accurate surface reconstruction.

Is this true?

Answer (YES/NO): YES